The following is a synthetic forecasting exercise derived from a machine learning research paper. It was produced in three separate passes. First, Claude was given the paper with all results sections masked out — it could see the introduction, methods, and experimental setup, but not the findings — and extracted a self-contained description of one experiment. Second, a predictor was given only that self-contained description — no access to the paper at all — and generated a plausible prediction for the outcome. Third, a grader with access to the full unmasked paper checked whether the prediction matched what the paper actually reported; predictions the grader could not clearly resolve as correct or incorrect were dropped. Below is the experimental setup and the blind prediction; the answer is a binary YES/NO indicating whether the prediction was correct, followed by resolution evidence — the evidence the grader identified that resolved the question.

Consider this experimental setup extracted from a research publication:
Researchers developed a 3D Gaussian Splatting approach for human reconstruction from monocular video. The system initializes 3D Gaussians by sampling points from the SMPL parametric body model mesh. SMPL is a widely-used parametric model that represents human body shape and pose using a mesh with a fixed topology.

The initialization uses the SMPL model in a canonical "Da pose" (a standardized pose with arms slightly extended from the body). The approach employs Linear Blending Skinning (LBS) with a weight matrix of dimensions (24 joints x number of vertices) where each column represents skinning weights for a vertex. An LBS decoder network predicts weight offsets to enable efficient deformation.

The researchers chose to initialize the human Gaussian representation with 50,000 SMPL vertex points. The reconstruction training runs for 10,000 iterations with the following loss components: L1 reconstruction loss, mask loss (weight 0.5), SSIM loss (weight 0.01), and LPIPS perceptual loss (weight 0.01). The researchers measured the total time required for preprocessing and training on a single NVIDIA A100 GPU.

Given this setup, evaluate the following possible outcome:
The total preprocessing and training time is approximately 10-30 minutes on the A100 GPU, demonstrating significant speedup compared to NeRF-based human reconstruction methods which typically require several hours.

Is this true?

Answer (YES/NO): NO